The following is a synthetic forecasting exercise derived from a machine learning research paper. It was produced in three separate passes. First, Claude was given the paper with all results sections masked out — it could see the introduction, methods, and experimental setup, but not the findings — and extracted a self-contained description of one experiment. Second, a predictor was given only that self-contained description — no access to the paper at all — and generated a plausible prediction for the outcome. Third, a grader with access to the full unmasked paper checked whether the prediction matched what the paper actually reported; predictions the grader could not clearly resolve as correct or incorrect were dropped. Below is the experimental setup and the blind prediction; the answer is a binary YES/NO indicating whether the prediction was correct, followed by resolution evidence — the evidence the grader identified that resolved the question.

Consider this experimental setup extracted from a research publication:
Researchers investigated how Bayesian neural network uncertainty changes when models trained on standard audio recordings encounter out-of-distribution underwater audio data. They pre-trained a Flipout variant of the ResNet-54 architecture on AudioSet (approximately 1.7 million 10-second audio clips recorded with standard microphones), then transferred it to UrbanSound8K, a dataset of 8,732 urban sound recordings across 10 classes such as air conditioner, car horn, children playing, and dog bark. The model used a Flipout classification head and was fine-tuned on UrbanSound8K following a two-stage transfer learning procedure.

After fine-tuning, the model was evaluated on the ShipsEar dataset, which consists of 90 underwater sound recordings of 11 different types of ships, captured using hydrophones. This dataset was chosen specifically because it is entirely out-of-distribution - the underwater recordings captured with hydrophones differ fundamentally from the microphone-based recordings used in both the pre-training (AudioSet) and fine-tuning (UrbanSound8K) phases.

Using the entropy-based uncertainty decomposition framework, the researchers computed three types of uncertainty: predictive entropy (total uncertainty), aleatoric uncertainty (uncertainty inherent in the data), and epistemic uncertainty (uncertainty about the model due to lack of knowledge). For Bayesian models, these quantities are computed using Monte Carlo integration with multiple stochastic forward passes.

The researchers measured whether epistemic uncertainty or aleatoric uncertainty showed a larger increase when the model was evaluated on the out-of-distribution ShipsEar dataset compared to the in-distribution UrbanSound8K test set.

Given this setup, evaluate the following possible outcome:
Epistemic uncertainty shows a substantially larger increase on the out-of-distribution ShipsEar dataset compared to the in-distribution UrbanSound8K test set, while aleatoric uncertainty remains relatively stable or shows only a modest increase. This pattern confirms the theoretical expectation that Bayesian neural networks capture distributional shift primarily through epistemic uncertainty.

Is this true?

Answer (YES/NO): NO